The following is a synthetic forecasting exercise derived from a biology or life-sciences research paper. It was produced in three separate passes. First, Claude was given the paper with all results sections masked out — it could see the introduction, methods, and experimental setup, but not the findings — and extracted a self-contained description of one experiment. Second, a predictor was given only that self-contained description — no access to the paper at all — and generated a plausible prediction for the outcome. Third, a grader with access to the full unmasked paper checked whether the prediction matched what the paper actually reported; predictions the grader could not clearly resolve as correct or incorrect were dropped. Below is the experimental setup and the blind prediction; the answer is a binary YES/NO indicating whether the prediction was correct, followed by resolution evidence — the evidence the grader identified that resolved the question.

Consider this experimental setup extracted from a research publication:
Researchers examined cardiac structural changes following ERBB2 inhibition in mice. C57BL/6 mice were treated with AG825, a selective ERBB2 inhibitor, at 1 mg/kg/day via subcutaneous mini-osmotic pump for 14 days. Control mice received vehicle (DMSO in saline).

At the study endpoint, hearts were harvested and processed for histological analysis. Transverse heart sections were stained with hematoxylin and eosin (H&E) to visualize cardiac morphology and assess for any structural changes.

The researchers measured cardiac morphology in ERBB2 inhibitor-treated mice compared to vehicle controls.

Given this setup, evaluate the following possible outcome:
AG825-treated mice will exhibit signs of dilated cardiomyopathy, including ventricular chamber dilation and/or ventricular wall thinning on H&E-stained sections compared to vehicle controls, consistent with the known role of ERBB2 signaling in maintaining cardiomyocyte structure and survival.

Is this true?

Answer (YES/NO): YES